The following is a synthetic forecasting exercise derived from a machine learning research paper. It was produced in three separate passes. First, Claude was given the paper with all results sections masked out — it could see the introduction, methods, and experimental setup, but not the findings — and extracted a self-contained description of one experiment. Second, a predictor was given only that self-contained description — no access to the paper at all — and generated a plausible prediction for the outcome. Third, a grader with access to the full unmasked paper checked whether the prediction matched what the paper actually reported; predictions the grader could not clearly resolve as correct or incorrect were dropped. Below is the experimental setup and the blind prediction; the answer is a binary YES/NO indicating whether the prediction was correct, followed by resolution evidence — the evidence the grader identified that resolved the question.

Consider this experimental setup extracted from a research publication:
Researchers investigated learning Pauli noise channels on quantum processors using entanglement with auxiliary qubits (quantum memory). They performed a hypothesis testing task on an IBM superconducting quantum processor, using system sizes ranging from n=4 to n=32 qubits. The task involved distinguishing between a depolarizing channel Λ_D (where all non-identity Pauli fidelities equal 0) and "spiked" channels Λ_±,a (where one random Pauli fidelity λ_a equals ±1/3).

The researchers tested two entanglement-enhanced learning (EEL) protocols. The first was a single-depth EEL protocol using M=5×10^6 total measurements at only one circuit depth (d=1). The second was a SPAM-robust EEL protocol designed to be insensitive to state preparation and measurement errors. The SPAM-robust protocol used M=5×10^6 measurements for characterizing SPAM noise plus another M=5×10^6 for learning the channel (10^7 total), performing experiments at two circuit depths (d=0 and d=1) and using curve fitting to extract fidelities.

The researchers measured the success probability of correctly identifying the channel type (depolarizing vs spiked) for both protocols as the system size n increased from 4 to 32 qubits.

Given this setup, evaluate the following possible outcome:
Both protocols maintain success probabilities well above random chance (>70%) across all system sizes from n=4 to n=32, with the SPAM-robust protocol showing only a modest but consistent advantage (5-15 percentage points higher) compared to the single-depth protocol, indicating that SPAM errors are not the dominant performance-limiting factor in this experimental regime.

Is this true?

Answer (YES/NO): NO